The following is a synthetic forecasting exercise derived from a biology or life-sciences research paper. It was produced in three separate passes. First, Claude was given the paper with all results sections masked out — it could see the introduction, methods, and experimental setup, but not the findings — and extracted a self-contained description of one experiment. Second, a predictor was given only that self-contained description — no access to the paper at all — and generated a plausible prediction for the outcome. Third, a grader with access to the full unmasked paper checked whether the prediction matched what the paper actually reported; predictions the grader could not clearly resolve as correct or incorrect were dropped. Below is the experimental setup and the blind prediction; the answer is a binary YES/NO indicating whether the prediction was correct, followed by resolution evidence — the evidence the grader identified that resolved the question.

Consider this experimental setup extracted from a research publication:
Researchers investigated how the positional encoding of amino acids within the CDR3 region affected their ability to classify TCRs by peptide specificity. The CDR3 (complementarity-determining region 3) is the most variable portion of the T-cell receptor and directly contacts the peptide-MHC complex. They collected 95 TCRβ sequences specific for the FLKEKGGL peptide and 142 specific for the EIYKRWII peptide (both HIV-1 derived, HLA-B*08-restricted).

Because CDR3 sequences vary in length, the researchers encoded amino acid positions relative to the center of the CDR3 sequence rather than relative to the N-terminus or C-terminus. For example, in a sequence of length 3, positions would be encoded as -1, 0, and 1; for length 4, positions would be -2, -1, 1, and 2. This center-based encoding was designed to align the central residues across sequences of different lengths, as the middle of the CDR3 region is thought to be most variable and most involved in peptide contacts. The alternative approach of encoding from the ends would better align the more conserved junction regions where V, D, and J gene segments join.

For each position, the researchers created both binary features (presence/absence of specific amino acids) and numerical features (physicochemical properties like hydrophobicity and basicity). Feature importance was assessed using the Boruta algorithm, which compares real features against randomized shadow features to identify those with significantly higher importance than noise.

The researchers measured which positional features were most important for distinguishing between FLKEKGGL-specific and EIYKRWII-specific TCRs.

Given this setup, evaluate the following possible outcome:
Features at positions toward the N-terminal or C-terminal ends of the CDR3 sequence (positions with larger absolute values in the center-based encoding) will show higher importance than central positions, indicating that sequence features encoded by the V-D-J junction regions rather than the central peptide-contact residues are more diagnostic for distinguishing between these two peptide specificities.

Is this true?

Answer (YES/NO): NO